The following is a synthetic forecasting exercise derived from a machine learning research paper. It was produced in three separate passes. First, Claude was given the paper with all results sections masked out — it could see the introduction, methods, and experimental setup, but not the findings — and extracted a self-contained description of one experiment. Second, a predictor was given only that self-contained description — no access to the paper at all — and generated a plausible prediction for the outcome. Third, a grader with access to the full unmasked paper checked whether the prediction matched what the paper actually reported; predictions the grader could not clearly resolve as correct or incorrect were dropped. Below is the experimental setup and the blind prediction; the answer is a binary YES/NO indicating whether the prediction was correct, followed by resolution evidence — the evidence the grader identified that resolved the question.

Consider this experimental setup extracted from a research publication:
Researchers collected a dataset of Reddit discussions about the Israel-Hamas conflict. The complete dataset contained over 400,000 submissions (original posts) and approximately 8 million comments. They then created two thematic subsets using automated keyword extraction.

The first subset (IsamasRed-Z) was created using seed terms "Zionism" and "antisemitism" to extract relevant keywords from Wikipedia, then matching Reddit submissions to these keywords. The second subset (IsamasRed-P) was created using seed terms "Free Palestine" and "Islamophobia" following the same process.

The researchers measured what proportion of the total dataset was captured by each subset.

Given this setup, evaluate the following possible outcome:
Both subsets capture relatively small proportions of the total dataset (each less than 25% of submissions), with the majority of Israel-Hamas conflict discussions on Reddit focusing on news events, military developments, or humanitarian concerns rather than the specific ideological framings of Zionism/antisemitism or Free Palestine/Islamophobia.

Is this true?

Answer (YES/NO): NO